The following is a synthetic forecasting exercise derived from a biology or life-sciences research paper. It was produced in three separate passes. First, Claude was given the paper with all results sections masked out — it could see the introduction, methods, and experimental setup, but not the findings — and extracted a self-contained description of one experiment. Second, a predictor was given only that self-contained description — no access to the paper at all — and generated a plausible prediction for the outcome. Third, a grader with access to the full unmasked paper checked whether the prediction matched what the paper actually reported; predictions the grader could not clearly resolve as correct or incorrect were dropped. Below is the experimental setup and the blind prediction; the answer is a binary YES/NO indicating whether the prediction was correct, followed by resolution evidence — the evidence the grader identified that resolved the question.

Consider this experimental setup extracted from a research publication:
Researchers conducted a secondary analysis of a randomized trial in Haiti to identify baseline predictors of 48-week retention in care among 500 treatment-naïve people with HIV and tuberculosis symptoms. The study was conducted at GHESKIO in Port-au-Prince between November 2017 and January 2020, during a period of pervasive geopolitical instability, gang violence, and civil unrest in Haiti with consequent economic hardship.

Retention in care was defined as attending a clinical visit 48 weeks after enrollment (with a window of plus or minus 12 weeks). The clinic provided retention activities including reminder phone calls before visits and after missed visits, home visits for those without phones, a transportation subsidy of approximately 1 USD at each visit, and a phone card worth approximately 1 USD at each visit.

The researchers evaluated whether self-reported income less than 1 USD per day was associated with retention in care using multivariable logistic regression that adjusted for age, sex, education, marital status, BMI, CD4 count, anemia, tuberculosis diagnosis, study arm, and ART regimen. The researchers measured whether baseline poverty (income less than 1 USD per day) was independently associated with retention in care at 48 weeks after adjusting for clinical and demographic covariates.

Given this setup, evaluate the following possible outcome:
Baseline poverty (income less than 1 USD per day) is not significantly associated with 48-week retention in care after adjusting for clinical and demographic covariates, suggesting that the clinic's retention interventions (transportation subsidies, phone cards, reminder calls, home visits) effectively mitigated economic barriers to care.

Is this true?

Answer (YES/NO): YES